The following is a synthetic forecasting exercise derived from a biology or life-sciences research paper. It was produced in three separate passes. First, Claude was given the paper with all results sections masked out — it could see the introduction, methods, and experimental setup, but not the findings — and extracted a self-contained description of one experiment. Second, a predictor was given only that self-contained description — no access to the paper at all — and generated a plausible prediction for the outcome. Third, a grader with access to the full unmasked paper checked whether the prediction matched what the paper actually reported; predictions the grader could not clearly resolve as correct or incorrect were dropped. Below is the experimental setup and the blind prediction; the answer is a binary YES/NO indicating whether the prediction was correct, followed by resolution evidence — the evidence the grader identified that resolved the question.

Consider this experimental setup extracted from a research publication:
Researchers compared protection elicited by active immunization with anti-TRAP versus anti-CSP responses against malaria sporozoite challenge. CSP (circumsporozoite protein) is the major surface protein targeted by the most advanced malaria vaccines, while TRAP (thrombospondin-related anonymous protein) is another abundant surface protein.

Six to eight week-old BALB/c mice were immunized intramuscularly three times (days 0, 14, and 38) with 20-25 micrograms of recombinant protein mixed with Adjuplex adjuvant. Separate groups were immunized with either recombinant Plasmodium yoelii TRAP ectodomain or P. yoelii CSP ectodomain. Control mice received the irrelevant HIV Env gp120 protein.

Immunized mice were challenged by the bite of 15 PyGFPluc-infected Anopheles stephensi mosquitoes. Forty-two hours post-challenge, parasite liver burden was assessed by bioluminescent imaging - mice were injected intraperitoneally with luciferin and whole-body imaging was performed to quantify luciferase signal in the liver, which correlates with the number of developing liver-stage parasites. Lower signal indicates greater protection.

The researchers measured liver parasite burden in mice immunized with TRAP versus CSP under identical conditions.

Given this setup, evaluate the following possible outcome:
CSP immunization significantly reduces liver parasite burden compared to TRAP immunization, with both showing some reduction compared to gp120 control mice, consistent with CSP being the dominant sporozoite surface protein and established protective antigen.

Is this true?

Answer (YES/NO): YES